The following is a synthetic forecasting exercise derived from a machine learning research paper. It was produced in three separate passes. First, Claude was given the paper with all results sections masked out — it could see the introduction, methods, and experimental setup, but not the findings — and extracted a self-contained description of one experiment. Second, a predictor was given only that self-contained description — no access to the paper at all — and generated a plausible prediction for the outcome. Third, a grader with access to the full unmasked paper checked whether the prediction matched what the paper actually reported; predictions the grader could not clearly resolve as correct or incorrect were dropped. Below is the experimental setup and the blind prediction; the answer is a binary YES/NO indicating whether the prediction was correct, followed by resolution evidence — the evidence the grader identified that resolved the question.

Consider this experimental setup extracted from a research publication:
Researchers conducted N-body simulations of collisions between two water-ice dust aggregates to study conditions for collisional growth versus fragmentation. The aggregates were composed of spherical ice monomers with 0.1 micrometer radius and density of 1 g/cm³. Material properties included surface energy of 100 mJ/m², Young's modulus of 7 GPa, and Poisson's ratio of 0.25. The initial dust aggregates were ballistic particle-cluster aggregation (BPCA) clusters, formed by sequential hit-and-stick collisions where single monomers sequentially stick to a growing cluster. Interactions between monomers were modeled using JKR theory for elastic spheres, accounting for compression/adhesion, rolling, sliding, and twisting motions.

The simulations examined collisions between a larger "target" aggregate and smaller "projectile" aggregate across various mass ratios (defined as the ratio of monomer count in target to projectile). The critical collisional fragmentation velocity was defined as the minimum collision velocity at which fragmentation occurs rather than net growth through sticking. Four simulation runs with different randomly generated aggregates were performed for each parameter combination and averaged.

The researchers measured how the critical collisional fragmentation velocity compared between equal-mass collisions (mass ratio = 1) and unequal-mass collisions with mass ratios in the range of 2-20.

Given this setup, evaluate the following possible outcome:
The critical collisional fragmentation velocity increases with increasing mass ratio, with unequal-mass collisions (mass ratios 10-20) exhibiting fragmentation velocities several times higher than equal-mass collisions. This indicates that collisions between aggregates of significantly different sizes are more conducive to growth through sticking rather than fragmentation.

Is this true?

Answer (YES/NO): NO